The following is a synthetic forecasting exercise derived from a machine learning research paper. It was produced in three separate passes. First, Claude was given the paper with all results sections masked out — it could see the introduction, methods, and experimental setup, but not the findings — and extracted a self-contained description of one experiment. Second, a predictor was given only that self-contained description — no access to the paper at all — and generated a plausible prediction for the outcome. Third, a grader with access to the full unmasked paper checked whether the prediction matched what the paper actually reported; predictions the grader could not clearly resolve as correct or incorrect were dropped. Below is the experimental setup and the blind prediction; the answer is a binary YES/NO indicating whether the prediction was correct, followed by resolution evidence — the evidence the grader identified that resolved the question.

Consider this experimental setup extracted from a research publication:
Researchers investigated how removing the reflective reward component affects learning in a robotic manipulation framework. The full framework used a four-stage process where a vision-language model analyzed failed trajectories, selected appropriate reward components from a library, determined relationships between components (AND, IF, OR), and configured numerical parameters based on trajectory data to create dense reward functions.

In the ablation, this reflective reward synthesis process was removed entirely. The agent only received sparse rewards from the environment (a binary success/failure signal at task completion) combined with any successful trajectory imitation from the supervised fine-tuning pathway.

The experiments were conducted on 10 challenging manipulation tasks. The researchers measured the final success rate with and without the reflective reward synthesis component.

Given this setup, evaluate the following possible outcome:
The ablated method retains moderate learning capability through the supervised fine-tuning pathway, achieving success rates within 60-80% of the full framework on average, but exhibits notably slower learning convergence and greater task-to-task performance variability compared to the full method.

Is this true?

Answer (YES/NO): NO